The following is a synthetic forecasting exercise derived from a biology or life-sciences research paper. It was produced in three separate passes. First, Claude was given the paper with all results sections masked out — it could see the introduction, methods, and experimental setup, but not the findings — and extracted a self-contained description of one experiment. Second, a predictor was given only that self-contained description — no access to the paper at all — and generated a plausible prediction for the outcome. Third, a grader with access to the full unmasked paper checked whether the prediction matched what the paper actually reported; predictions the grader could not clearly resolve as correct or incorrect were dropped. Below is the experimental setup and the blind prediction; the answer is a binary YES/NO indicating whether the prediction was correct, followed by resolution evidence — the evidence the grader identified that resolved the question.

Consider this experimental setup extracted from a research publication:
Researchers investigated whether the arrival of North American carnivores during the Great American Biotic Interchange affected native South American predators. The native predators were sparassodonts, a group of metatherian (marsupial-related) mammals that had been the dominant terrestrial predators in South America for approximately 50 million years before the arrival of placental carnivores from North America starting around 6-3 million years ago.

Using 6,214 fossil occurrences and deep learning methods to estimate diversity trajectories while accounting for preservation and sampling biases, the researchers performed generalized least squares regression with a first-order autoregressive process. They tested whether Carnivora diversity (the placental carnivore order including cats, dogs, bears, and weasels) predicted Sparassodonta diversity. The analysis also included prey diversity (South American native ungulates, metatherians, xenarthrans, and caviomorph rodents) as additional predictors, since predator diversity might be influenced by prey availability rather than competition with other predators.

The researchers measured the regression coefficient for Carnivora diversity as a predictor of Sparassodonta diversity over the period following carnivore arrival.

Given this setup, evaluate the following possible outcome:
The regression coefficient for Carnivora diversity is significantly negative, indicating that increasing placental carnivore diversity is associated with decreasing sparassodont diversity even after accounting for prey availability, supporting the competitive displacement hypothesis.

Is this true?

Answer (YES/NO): YES